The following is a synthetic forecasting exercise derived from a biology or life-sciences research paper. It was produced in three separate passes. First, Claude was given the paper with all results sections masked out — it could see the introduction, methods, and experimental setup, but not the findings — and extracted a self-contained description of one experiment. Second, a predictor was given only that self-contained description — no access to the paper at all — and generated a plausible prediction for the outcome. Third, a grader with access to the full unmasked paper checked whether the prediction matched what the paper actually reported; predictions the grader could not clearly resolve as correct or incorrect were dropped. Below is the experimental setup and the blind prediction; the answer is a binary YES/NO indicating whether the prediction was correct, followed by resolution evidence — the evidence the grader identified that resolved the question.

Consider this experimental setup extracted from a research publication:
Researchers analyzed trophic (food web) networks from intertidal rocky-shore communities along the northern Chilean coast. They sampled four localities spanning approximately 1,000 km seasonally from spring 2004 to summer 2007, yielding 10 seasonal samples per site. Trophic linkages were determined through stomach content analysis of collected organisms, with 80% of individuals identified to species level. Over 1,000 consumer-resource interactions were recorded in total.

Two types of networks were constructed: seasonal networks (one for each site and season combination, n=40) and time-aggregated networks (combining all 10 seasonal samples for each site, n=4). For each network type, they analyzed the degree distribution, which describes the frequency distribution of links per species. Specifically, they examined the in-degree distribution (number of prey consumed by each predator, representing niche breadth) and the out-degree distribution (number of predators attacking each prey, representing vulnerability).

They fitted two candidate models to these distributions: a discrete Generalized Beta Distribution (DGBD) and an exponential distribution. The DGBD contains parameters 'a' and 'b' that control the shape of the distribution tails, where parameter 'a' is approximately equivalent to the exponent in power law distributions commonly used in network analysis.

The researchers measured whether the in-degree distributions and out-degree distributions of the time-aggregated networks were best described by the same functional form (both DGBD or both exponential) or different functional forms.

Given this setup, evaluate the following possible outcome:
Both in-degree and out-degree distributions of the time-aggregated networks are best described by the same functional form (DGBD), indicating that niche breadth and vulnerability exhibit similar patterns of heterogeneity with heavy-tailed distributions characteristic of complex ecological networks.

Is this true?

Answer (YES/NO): NO